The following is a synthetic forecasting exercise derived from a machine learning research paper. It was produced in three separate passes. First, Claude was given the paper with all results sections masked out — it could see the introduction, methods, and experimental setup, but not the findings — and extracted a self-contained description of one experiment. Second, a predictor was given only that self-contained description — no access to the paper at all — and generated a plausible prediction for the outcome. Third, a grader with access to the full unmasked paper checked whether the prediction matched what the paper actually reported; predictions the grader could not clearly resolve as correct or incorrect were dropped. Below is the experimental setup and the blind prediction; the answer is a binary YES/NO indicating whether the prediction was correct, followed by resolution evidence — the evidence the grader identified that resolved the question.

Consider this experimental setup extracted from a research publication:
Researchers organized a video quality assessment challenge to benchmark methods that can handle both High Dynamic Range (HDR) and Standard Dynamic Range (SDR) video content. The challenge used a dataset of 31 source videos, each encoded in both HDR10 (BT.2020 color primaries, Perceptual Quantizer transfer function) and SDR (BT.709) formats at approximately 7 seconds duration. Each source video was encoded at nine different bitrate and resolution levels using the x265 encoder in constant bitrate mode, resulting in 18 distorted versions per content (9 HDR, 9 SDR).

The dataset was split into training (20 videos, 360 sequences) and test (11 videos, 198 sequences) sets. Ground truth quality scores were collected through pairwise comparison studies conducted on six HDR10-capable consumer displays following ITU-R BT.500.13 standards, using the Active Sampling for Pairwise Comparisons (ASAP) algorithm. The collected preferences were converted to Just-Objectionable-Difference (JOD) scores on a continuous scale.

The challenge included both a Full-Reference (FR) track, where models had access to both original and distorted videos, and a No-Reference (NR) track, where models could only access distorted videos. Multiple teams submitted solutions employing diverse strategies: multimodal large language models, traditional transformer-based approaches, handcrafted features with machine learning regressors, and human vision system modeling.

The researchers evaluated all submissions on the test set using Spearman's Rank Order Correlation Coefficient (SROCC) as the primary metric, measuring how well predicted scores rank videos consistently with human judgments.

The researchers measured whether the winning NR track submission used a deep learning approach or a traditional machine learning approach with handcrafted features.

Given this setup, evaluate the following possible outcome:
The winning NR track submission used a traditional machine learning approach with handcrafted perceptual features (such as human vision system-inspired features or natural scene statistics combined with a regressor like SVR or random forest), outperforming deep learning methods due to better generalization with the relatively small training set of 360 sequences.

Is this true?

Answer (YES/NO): NO